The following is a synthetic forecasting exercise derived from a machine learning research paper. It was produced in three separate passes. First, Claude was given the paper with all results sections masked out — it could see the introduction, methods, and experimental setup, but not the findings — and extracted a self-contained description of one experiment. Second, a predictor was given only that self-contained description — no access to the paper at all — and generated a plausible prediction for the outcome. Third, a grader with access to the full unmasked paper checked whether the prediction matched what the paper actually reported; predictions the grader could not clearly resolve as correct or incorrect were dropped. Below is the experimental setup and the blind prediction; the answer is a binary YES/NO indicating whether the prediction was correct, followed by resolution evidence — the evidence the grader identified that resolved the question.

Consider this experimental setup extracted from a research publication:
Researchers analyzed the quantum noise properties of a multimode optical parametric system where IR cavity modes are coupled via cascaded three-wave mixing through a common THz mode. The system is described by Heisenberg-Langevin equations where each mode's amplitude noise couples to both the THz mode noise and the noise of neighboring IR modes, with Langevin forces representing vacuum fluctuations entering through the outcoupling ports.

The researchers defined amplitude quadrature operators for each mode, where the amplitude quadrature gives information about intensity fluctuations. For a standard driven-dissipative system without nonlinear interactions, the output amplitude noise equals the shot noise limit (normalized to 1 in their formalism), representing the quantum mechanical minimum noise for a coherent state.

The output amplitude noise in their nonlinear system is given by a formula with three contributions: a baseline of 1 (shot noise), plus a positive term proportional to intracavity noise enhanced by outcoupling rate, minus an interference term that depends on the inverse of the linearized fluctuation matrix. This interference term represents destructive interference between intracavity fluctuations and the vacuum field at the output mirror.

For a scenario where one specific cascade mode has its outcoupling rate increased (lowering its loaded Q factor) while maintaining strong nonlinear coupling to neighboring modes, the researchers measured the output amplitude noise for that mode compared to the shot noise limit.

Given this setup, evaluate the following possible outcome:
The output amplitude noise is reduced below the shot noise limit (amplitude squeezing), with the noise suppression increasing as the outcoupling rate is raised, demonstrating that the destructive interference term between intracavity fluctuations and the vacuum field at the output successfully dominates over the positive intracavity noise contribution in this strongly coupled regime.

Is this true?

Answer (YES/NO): NO